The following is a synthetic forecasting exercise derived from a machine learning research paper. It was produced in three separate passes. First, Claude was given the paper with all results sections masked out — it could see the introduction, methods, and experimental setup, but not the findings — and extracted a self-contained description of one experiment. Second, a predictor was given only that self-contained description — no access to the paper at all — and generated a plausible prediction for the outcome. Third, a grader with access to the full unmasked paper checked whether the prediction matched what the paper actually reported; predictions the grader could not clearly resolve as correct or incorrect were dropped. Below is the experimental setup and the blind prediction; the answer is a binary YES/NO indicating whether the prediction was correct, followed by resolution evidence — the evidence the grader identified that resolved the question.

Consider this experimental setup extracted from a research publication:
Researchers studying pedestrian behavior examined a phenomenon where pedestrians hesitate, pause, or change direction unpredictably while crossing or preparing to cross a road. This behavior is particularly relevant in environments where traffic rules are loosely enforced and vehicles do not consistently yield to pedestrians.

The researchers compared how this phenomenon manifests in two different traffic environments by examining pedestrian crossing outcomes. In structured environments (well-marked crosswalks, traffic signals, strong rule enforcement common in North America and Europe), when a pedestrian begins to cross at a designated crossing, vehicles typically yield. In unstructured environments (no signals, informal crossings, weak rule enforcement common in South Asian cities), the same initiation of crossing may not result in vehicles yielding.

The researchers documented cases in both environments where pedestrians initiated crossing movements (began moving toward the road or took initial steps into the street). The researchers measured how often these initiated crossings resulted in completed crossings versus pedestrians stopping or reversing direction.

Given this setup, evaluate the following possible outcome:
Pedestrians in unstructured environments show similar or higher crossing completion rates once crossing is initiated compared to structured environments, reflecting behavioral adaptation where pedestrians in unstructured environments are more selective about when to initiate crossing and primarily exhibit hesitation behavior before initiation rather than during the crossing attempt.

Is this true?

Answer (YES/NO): NO